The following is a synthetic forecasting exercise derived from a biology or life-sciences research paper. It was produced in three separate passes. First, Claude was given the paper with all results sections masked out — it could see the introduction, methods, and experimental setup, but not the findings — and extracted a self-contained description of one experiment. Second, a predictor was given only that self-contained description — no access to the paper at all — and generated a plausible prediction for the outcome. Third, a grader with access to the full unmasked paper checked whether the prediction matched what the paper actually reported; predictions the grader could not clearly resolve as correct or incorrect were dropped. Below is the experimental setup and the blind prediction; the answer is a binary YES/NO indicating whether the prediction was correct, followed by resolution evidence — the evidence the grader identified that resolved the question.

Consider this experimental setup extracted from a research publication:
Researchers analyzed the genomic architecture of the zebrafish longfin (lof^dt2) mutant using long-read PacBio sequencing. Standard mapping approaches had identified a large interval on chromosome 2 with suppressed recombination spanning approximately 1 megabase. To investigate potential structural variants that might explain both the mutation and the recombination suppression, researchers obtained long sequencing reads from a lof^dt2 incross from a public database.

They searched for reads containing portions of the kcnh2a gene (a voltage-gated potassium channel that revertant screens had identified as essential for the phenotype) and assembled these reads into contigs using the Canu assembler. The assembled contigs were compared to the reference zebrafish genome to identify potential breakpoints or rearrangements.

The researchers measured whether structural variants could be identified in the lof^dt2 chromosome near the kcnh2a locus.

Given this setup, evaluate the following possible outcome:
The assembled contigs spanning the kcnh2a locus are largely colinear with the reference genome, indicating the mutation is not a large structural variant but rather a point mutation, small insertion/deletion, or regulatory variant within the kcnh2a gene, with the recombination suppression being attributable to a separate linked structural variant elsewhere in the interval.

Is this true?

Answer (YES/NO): NO